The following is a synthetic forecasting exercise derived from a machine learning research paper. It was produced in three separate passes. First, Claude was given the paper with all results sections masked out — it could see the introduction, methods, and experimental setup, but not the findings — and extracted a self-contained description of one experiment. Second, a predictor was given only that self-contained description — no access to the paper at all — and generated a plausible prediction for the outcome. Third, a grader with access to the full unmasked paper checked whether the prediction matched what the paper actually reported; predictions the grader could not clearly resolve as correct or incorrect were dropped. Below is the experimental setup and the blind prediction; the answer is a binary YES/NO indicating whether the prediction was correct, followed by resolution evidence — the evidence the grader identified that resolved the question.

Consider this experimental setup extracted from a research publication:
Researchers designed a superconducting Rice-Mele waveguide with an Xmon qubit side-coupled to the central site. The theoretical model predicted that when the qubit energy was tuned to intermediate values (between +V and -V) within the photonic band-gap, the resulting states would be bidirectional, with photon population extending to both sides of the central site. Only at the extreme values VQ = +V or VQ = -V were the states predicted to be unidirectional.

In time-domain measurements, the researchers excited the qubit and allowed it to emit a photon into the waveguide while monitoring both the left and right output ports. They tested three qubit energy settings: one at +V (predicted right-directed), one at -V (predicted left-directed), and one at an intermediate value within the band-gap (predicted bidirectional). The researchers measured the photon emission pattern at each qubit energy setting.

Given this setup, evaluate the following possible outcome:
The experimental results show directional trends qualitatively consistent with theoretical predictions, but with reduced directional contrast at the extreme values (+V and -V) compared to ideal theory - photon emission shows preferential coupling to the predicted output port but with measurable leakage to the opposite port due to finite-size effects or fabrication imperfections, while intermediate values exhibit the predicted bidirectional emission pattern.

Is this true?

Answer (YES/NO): NO